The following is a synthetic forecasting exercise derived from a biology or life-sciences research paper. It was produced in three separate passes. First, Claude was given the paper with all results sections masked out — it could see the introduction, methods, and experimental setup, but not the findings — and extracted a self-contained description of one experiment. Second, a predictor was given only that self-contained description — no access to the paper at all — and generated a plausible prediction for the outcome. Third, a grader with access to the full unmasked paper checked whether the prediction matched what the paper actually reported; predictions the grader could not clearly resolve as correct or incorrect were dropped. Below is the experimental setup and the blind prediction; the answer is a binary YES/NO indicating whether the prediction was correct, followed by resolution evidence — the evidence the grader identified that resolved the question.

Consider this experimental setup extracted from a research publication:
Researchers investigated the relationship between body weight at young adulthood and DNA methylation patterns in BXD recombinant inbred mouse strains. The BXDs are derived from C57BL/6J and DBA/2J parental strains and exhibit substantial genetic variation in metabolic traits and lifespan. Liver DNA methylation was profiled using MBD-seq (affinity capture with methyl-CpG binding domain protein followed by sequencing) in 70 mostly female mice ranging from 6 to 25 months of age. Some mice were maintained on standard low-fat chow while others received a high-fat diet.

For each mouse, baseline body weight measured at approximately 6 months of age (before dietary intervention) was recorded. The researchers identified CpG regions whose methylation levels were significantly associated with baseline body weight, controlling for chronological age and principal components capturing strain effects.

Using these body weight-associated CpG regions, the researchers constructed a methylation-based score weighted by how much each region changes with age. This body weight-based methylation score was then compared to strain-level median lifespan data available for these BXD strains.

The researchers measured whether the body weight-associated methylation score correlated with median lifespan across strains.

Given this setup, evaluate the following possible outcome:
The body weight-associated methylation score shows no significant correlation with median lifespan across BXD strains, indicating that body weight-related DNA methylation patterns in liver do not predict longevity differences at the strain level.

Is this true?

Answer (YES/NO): NO